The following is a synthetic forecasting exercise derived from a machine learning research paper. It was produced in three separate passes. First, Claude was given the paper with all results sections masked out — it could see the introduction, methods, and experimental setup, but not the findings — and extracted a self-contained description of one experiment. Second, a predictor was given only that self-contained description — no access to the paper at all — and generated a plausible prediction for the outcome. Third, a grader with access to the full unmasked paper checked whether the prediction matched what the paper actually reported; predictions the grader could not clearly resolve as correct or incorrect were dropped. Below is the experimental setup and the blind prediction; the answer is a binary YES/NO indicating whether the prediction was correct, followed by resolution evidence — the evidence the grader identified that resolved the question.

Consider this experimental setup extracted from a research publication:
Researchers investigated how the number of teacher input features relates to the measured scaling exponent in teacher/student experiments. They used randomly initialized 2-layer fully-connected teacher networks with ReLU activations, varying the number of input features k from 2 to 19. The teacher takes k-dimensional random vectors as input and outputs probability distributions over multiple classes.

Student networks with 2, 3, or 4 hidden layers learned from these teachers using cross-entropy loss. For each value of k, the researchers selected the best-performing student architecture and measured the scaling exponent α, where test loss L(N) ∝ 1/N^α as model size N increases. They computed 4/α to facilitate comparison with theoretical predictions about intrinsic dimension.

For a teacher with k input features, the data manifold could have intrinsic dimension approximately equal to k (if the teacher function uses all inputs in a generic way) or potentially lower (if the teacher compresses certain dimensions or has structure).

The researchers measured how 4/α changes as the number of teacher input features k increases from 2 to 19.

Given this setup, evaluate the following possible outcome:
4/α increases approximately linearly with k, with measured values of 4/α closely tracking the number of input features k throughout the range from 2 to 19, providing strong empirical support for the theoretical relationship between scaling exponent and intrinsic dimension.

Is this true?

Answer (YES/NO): NO